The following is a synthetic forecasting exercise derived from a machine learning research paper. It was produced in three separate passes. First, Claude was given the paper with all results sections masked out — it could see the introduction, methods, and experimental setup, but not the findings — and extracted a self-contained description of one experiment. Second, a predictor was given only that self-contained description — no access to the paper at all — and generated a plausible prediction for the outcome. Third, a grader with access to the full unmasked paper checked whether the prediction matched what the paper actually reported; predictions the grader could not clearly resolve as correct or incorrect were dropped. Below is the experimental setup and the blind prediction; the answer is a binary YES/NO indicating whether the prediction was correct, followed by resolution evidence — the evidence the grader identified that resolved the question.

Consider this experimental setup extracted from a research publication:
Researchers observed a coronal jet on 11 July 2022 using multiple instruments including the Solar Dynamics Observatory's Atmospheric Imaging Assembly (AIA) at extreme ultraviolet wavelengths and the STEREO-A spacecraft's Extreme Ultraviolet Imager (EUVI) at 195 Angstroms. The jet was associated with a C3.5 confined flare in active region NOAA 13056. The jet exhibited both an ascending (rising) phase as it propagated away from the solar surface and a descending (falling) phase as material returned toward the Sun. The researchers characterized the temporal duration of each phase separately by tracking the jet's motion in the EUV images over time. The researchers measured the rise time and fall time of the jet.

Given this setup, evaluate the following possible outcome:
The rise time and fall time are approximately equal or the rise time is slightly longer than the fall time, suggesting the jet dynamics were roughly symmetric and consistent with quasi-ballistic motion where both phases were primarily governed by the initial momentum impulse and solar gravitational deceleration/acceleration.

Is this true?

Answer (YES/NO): NO